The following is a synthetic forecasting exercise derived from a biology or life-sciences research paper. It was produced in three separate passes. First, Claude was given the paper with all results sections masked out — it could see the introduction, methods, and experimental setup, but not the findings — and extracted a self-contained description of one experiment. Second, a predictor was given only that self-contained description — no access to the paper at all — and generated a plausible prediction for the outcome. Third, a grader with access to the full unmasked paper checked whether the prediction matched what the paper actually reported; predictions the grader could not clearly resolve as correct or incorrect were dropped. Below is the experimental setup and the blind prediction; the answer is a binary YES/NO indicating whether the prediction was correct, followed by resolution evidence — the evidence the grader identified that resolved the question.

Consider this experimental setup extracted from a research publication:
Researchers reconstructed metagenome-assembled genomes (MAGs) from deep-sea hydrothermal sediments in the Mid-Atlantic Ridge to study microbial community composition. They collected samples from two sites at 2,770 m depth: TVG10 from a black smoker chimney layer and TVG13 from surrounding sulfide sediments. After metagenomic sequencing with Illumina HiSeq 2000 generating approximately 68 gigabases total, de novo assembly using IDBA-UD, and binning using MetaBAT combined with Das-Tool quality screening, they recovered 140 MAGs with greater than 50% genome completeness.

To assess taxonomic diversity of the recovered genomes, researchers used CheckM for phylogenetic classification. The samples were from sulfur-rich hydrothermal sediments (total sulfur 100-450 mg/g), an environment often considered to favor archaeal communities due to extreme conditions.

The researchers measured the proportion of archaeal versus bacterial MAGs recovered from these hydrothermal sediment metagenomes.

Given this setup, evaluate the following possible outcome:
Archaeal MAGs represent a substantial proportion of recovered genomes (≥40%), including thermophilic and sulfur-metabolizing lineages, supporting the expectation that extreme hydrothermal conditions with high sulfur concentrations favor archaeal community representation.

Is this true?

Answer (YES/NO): NO